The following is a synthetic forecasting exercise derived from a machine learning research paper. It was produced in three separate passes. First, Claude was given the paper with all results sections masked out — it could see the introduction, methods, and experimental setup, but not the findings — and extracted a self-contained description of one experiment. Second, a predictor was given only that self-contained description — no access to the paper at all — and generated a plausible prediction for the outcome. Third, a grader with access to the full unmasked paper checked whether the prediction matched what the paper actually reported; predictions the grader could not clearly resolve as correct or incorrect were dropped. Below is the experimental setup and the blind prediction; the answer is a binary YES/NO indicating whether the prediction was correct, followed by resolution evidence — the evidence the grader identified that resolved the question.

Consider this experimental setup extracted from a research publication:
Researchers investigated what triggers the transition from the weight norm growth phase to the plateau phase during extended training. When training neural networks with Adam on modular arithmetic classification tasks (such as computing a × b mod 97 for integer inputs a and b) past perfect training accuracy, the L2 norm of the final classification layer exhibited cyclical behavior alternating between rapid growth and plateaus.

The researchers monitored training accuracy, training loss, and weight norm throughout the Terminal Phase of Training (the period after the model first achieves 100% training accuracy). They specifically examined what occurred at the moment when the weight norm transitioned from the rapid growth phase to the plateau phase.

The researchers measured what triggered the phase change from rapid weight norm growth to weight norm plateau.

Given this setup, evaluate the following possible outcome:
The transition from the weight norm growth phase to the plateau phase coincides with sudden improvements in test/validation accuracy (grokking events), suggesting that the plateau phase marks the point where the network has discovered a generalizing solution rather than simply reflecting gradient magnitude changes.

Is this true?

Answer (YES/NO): NO